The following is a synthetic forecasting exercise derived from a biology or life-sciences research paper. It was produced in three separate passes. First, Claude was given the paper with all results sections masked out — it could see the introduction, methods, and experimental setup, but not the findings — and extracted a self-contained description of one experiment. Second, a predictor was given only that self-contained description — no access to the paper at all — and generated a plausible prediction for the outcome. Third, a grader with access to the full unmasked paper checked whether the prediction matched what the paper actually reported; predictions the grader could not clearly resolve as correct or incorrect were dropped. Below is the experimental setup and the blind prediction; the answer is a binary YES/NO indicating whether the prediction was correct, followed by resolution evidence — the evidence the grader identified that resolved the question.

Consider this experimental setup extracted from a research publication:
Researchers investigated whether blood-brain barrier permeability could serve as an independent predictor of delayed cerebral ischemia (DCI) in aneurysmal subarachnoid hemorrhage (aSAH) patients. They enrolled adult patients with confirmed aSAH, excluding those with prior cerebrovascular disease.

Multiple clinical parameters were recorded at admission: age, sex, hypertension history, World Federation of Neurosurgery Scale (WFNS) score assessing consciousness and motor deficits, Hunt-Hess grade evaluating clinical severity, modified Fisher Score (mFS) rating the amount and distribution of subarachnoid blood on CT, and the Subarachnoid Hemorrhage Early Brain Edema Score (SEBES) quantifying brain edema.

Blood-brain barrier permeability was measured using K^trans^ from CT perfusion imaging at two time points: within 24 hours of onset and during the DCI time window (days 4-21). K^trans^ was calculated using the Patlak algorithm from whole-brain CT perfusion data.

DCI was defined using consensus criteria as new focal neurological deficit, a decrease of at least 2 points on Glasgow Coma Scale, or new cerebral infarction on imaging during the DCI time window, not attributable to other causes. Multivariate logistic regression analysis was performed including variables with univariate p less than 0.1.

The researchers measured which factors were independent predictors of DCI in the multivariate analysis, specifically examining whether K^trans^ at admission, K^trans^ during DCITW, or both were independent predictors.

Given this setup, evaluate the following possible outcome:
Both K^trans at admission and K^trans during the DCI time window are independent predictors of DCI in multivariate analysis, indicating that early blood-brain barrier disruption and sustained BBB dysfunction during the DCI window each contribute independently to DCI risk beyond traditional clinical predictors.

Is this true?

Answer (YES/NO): NO